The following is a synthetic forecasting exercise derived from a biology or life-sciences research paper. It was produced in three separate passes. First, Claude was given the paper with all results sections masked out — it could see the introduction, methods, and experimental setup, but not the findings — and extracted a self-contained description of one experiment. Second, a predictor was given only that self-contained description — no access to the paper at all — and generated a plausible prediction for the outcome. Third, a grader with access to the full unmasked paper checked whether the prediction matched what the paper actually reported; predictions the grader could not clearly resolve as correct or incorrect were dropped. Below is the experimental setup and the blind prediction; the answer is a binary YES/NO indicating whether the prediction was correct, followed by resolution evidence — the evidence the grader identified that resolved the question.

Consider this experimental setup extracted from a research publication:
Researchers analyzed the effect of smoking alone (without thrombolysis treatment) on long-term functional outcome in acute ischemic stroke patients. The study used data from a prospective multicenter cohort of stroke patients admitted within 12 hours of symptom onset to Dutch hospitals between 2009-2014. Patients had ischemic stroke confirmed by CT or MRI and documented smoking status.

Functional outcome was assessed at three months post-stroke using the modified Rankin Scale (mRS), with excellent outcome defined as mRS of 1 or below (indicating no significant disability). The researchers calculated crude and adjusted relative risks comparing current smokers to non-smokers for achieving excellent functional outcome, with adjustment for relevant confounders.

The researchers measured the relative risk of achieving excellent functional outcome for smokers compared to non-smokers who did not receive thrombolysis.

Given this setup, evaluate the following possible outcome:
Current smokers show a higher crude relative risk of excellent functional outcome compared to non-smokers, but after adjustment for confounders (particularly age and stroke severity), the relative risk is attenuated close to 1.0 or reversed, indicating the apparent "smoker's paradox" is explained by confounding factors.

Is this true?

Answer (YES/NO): NO